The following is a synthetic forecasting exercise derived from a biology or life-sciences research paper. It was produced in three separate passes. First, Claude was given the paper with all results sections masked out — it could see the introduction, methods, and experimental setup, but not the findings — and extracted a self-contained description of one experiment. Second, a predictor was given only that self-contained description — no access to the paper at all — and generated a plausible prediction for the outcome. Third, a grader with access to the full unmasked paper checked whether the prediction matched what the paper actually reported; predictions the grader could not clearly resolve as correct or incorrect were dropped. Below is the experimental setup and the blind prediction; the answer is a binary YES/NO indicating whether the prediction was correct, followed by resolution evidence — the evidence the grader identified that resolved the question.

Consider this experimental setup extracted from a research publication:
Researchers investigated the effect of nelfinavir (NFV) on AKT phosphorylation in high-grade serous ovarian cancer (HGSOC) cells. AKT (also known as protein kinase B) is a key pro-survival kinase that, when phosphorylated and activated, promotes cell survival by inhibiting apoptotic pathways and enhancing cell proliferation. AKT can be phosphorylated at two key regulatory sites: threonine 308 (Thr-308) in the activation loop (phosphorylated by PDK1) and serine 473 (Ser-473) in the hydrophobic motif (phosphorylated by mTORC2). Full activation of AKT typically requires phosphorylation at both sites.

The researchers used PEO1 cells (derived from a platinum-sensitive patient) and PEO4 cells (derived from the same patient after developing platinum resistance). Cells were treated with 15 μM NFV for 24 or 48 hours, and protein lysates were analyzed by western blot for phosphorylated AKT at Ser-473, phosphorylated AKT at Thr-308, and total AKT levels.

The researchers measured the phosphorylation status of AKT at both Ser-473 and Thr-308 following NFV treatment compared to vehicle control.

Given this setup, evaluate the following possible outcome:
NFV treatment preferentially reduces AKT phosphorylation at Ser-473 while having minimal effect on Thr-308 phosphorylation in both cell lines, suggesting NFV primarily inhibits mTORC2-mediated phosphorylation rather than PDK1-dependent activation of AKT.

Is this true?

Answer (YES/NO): NO